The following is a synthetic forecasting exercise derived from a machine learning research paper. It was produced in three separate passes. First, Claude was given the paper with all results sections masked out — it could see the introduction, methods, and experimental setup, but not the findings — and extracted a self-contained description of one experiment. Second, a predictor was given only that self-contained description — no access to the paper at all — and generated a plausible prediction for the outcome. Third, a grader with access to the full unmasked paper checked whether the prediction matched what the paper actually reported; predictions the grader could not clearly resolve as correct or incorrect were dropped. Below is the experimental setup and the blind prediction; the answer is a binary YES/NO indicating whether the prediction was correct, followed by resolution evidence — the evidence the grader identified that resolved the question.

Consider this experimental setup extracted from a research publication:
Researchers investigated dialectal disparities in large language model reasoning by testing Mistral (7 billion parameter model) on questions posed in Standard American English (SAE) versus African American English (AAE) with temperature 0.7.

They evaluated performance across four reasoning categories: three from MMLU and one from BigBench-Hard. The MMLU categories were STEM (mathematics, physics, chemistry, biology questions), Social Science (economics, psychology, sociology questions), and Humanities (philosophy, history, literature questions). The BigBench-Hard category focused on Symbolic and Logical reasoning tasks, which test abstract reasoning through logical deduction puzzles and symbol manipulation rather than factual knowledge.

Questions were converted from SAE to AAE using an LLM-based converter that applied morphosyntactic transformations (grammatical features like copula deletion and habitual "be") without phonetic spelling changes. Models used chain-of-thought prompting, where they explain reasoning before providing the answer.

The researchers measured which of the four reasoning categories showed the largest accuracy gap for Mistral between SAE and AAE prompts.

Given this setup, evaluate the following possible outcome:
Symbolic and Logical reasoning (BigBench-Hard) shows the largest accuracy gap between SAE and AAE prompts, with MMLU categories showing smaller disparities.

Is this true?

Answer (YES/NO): YES